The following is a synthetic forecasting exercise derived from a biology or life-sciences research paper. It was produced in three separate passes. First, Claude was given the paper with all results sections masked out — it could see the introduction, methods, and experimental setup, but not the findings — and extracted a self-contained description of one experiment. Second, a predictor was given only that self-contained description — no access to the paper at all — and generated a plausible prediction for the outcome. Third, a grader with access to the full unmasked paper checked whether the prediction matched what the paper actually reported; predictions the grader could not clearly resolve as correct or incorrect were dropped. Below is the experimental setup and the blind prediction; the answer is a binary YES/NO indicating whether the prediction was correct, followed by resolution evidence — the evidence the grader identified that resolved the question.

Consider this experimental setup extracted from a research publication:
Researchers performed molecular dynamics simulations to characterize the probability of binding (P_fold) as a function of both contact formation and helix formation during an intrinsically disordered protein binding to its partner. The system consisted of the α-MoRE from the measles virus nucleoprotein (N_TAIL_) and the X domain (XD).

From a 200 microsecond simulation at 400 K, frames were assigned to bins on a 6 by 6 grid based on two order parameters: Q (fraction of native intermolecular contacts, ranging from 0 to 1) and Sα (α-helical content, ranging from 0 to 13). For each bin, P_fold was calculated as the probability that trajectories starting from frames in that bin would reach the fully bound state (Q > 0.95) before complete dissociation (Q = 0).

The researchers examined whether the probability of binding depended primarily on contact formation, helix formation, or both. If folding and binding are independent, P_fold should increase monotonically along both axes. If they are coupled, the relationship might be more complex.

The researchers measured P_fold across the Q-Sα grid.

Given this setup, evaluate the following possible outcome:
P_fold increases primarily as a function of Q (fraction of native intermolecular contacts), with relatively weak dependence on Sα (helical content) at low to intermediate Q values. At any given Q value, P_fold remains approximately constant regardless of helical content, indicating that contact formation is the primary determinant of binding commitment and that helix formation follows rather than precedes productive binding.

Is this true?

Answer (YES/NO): NO